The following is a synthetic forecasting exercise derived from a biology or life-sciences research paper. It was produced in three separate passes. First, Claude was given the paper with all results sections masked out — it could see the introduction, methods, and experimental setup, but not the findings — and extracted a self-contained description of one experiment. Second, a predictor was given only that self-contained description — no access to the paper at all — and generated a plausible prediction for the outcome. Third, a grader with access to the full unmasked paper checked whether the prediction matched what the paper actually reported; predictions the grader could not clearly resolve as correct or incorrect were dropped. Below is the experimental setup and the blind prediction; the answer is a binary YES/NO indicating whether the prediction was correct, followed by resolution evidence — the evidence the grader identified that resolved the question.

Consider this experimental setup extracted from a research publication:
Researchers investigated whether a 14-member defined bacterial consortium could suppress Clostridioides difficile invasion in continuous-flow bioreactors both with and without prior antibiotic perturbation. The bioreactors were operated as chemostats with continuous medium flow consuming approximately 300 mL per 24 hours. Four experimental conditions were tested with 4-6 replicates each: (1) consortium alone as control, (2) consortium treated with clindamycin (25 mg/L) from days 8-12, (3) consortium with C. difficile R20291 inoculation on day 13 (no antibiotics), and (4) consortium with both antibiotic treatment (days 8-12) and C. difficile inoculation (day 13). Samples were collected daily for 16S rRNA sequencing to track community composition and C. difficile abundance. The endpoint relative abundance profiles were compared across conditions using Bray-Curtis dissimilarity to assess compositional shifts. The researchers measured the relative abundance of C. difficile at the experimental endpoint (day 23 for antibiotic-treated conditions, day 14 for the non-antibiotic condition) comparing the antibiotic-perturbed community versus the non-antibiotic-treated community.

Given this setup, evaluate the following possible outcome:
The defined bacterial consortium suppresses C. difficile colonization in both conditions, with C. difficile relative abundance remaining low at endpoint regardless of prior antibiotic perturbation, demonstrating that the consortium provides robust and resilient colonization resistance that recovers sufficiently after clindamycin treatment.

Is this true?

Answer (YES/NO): YES